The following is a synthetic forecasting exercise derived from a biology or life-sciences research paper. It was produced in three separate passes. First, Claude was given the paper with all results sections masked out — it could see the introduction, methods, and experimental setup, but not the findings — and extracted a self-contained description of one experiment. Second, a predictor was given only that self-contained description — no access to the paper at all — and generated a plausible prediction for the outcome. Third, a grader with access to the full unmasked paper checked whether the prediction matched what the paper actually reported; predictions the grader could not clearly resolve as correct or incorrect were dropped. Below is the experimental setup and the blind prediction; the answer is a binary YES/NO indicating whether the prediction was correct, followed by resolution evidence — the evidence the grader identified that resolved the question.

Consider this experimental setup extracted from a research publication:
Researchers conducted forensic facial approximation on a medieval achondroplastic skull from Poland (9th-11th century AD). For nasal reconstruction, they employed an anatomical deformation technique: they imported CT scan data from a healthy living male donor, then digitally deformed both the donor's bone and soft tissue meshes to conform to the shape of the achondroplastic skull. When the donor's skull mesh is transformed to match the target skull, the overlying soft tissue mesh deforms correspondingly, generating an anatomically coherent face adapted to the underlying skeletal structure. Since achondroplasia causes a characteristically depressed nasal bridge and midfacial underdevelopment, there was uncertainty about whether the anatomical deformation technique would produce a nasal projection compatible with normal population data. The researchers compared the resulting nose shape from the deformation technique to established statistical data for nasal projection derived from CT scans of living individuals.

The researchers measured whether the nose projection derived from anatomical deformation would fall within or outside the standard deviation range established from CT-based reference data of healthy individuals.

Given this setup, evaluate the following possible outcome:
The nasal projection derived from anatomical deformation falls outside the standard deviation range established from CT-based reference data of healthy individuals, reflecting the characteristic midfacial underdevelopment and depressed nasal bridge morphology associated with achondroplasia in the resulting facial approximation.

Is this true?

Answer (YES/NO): NO